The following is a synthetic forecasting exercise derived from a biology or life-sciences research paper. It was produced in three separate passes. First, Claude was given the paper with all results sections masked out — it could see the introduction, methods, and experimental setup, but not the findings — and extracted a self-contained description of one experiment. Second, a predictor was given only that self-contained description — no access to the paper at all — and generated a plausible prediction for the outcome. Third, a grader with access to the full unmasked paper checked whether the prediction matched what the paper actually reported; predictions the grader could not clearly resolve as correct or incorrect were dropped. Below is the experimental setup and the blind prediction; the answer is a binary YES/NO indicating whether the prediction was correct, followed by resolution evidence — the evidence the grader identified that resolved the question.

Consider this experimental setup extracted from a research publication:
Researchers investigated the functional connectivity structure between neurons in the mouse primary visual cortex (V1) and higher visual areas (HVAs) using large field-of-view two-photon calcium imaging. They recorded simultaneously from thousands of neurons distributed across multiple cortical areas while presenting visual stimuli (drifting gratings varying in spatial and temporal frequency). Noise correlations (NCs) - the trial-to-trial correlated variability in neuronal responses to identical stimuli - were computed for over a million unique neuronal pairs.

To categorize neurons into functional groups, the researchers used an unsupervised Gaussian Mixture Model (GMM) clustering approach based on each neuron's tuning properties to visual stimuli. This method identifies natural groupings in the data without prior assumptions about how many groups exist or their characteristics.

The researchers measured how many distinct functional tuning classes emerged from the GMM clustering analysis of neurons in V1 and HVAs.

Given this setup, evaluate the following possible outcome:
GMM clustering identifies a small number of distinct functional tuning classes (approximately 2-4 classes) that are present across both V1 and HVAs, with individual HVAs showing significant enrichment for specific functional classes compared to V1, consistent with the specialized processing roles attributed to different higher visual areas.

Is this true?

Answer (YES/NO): NO